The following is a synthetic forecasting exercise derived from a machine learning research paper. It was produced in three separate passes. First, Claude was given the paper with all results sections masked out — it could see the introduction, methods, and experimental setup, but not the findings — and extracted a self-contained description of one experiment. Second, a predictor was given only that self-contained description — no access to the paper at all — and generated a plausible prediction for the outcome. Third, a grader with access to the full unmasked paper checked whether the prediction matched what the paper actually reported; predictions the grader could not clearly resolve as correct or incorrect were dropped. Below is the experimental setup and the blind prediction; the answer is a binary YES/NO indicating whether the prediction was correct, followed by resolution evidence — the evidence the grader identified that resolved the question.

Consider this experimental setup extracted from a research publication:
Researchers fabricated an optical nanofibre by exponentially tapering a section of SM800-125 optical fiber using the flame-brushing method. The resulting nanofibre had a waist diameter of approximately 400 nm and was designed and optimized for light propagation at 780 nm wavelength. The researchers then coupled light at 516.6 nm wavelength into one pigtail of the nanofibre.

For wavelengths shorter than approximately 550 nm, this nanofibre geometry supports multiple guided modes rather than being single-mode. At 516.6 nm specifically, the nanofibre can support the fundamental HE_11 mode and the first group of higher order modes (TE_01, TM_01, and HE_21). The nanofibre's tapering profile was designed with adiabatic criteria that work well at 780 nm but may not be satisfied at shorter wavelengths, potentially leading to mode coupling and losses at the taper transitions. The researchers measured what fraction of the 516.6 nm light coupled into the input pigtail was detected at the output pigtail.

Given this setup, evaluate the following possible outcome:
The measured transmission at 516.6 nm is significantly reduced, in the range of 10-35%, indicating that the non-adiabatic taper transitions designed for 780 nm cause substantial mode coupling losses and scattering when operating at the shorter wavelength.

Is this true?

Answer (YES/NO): YES